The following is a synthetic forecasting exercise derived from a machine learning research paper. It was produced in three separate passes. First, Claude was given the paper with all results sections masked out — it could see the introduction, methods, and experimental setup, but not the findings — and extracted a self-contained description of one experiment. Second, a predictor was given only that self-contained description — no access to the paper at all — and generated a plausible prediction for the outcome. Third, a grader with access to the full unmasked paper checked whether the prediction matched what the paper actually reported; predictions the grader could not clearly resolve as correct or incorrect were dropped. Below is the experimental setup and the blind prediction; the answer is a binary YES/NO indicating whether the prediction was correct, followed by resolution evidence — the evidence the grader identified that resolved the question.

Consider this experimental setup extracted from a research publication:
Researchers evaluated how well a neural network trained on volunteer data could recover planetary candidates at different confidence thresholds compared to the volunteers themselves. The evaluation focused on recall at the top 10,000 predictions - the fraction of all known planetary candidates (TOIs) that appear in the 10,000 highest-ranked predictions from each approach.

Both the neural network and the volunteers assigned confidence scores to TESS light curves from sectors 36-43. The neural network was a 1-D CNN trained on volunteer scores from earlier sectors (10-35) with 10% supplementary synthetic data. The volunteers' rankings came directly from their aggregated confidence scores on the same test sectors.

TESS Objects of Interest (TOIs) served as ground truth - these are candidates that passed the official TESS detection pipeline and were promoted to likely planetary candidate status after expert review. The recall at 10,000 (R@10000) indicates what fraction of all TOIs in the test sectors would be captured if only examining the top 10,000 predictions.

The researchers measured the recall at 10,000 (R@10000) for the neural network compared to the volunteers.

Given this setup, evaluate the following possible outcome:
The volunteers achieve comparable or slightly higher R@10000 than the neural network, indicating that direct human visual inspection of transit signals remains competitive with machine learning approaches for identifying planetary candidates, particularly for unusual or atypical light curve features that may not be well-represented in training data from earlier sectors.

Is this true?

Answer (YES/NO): NO